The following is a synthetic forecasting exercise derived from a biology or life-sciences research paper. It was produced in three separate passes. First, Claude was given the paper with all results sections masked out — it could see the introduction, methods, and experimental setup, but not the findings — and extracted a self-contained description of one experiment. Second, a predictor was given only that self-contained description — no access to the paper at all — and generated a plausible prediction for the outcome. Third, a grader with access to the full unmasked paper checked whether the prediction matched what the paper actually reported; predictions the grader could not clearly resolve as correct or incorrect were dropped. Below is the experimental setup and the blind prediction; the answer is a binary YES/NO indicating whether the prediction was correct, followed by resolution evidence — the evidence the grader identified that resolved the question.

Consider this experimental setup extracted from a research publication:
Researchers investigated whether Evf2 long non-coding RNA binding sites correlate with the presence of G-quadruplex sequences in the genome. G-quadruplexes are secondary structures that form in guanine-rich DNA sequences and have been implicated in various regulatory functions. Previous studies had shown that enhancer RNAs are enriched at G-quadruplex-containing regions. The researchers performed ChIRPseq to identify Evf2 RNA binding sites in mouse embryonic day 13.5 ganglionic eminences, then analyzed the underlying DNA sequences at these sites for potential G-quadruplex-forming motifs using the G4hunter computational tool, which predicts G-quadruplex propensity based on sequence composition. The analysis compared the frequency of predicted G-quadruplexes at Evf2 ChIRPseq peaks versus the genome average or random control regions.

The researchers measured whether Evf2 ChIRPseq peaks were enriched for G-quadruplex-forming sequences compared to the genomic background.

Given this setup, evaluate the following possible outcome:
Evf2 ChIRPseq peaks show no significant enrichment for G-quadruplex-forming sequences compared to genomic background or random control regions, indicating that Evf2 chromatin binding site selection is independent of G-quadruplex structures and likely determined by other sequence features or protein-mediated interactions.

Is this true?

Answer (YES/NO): NO